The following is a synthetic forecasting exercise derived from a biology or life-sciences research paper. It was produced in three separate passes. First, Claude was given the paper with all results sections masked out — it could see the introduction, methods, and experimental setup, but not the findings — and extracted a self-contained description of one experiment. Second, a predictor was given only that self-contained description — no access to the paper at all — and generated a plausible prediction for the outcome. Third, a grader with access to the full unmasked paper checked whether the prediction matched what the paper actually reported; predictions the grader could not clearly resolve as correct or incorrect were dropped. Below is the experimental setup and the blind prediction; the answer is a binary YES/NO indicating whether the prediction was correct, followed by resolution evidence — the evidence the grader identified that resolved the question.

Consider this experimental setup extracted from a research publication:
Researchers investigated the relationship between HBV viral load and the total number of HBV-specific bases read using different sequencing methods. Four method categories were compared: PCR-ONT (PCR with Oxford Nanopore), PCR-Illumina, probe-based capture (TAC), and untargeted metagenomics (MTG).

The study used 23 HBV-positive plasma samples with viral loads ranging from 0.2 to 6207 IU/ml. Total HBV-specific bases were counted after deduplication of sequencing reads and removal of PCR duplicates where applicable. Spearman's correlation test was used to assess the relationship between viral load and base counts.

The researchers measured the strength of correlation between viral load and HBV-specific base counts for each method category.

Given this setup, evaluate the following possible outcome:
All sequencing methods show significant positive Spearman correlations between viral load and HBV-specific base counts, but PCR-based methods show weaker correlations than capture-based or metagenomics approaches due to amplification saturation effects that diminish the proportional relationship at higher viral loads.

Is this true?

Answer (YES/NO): NO